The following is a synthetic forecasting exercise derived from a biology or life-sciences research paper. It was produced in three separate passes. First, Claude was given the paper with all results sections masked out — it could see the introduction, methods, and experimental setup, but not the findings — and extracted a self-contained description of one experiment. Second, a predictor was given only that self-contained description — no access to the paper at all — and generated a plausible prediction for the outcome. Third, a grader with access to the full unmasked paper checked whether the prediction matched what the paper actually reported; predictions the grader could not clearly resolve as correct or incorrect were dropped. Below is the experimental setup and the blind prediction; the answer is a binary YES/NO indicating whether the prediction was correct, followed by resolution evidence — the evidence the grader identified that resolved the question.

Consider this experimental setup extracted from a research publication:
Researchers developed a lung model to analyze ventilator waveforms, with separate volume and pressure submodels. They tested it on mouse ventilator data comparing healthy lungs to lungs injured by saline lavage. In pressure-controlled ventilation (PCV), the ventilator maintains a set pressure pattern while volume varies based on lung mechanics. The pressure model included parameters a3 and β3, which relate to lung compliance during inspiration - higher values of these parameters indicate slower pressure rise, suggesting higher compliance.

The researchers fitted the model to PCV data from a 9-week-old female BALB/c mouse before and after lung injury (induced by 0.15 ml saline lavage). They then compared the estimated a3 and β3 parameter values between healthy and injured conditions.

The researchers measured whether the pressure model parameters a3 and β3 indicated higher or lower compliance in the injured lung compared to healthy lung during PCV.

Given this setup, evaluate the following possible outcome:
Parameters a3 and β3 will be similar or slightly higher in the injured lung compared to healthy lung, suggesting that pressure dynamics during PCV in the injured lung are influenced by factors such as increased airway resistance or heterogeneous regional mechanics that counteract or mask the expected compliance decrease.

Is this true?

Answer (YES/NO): YES